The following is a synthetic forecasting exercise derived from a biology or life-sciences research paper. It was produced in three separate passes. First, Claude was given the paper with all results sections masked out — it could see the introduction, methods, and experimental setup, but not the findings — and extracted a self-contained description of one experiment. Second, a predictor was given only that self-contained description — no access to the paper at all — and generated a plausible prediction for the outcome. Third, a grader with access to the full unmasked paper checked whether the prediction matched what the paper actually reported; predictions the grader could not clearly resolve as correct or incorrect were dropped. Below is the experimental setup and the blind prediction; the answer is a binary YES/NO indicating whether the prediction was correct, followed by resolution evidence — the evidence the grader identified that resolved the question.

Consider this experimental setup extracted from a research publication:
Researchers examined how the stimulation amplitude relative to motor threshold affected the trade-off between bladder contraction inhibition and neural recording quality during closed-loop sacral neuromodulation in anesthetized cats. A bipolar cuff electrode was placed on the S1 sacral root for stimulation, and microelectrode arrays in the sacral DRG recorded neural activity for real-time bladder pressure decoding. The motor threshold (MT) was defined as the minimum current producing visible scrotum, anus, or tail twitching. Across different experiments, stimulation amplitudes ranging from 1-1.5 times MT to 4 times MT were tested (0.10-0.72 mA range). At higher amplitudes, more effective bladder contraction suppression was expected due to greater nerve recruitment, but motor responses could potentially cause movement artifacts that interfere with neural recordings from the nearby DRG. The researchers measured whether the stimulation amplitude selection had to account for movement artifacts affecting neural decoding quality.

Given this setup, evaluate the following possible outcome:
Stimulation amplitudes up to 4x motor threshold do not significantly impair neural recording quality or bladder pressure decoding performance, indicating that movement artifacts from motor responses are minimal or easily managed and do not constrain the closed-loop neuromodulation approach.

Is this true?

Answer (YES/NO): NO